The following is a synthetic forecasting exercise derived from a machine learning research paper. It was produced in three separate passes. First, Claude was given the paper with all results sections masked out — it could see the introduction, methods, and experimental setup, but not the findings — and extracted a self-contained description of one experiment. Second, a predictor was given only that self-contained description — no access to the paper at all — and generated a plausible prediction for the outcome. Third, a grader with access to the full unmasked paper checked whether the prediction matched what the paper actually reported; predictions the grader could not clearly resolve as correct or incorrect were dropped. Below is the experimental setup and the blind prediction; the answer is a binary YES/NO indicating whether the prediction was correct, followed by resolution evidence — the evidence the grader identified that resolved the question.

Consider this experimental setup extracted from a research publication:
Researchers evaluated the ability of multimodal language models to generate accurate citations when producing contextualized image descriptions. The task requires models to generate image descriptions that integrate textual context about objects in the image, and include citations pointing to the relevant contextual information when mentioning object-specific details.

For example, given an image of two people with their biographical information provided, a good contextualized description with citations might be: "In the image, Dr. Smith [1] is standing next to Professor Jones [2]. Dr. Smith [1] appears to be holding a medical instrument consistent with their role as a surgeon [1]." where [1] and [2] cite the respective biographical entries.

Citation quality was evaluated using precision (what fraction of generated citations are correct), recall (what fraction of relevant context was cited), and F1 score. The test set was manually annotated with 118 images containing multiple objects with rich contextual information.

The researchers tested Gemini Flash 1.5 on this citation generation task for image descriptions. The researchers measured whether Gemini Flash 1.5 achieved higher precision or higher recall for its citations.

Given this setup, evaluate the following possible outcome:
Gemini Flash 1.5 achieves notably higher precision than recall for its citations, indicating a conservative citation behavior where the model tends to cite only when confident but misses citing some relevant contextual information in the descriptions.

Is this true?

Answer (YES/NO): NO